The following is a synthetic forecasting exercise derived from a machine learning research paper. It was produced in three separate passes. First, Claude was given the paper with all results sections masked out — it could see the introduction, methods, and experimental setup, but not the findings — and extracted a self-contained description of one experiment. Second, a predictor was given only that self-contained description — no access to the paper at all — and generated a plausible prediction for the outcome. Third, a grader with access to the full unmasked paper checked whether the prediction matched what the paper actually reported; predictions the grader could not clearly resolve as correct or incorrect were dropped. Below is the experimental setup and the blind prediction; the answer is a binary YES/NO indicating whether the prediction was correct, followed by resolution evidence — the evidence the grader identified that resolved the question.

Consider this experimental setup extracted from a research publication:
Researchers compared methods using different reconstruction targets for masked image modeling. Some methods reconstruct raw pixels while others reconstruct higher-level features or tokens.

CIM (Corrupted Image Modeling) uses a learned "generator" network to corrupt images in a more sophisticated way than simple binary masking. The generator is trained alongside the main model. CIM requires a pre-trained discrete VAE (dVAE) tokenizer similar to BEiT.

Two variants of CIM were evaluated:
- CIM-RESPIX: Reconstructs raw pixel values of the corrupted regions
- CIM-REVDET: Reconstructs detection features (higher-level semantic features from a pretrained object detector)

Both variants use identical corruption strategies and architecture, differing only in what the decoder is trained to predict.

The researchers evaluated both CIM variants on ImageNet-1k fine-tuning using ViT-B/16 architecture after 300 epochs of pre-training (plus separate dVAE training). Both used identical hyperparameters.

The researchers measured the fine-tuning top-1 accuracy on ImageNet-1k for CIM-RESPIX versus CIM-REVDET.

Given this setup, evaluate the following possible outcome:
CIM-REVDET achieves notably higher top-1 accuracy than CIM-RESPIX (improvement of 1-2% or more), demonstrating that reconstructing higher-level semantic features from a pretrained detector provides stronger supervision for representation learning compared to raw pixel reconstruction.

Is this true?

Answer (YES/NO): NO